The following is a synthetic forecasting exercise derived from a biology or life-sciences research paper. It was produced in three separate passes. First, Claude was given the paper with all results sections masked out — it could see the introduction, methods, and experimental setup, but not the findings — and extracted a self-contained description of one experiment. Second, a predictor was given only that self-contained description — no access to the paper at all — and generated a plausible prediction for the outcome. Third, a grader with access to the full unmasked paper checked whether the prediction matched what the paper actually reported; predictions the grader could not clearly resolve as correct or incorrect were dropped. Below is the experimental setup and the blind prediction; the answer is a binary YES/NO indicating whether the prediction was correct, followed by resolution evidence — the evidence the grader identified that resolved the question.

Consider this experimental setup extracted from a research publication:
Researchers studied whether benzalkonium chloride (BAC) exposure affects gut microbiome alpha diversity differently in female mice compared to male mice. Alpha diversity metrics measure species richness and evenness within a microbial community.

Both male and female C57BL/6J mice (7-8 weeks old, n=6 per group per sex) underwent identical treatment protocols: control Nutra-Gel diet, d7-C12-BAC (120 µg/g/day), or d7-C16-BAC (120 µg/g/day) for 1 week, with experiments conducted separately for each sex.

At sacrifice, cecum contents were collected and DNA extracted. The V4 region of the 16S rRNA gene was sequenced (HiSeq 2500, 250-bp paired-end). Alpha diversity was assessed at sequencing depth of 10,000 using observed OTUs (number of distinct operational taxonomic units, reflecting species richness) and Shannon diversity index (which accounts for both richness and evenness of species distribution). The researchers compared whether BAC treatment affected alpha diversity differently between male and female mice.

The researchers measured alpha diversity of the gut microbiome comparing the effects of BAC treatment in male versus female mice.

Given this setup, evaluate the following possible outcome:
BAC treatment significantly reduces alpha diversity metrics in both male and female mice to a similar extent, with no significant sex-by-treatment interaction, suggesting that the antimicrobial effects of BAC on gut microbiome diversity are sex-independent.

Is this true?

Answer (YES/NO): NO